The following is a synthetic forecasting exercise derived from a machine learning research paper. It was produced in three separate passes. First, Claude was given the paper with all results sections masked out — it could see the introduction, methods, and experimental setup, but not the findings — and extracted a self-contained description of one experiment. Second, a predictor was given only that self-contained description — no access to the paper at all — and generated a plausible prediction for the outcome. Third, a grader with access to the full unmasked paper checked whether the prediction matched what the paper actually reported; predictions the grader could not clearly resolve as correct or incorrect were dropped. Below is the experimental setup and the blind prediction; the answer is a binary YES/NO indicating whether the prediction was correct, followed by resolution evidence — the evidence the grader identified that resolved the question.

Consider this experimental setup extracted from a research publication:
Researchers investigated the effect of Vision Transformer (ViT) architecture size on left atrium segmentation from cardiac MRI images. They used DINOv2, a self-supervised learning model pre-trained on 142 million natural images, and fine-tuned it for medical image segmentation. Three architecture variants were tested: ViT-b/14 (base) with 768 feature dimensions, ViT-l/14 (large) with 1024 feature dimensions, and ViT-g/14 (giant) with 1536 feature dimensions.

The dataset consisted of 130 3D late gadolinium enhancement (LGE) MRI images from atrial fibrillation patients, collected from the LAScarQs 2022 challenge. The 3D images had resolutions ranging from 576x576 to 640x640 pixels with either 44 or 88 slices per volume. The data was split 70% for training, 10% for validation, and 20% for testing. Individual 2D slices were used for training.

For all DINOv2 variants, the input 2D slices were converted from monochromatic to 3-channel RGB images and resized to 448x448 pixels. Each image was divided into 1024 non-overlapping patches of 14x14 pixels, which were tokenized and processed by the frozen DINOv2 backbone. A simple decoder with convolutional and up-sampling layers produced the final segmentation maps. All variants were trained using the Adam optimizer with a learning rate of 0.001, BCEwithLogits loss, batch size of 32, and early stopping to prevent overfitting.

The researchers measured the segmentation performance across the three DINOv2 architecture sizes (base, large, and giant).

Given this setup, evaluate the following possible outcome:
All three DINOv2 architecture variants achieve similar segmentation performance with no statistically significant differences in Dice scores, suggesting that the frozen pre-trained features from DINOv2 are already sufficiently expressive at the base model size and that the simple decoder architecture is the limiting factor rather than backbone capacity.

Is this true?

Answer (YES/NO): NO